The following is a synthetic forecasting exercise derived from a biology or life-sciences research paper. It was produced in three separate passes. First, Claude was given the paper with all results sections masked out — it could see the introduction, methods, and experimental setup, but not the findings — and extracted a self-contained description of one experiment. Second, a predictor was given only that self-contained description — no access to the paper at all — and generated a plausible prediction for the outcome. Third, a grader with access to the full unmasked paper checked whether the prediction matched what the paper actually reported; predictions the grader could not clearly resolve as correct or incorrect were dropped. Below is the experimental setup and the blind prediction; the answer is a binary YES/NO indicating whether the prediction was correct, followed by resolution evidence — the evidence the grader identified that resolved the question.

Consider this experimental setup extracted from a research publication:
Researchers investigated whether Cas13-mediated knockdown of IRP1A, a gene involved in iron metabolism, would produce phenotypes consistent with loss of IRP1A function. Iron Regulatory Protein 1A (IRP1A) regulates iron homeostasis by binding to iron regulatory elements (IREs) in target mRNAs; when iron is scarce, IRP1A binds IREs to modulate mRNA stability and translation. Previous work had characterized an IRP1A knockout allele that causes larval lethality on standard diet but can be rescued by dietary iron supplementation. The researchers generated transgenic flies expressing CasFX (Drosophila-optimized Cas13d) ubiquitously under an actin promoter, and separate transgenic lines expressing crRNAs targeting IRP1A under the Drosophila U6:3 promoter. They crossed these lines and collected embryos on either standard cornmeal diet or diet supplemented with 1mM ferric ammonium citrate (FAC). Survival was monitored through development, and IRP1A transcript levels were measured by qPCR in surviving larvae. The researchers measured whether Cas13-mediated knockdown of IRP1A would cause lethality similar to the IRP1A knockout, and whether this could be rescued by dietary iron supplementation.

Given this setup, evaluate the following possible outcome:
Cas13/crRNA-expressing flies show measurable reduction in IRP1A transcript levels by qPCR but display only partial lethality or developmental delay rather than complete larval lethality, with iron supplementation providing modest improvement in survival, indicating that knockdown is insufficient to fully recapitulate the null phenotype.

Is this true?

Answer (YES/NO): NO